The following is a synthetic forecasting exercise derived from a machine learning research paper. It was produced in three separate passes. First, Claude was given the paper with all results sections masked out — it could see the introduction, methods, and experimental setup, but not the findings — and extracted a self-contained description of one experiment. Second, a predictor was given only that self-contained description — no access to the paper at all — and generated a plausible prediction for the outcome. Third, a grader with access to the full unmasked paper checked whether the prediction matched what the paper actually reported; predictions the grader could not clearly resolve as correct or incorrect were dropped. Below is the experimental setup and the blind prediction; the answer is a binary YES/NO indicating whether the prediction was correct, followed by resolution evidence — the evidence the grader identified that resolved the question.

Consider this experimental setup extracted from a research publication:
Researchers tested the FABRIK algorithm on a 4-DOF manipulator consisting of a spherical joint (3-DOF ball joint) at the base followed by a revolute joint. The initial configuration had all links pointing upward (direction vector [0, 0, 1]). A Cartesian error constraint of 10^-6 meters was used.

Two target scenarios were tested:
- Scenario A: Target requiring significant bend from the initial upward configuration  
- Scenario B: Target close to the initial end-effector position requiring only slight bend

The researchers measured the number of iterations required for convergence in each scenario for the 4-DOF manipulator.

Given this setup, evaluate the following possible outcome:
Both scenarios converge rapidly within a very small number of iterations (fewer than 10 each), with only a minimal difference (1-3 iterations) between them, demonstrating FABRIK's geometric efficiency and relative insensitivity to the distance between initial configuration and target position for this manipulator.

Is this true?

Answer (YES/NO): NO